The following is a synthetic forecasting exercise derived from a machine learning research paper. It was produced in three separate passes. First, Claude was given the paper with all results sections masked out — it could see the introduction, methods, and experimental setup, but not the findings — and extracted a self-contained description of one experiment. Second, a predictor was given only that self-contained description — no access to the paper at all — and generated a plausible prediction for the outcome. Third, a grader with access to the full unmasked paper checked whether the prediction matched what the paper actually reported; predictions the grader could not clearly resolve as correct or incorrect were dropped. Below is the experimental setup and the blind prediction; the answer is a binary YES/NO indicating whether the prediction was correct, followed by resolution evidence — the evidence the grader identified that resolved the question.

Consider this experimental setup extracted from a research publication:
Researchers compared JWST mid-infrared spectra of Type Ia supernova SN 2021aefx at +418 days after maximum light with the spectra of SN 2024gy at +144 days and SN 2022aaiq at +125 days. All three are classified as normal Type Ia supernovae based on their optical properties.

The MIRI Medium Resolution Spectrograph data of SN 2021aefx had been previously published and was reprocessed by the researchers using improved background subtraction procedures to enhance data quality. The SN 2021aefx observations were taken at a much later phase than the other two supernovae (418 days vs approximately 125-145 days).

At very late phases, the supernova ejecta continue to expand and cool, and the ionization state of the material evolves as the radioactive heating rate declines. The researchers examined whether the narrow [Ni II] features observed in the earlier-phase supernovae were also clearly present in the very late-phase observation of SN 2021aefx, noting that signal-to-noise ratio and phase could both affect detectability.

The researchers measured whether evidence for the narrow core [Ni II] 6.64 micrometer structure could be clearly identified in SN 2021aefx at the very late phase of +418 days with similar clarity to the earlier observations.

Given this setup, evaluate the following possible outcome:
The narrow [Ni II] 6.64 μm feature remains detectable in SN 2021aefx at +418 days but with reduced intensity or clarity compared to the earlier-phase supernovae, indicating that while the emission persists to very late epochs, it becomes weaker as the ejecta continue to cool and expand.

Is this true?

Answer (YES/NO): YES